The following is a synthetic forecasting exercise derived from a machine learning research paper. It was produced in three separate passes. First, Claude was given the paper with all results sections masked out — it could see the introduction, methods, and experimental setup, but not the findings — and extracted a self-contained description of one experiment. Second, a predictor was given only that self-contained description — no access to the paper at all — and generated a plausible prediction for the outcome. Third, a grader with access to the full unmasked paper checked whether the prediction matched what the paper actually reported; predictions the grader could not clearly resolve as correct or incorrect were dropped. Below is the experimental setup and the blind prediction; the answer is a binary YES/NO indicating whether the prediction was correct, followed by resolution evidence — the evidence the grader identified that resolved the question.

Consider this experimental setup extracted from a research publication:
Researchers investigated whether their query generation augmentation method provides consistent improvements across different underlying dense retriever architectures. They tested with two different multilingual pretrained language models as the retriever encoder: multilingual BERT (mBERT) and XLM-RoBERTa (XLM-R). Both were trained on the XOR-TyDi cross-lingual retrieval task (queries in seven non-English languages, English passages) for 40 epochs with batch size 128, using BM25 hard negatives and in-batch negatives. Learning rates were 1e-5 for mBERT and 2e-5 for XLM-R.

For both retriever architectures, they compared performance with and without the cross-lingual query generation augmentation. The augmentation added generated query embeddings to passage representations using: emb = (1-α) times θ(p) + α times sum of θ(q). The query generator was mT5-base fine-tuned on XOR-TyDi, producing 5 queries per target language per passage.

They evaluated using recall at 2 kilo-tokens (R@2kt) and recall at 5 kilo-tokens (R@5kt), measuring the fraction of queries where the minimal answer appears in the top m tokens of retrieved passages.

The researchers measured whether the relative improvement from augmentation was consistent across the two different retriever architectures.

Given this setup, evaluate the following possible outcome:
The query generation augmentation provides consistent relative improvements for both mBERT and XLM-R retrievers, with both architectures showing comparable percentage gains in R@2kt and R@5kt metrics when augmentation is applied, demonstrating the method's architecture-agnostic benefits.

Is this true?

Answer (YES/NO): NO